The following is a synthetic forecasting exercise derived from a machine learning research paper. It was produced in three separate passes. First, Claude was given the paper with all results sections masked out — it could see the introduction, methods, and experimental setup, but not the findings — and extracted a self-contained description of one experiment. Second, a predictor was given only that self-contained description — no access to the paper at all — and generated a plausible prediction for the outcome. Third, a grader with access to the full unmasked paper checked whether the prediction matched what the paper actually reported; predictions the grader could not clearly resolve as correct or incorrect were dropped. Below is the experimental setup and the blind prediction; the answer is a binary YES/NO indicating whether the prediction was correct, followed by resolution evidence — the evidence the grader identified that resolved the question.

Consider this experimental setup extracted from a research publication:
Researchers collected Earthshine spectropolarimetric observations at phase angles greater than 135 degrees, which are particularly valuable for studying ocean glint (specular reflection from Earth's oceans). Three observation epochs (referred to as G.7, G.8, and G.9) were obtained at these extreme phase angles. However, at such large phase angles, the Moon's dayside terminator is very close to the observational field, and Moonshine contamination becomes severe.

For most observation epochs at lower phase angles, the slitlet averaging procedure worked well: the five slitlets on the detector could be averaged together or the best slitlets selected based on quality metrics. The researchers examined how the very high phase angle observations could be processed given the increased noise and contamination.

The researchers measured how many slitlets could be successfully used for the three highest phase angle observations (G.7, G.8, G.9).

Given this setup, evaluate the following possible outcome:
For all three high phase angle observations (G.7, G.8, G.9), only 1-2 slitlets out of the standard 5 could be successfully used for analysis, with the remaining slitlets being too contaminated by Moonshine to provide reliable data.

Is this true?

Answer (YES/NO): NO